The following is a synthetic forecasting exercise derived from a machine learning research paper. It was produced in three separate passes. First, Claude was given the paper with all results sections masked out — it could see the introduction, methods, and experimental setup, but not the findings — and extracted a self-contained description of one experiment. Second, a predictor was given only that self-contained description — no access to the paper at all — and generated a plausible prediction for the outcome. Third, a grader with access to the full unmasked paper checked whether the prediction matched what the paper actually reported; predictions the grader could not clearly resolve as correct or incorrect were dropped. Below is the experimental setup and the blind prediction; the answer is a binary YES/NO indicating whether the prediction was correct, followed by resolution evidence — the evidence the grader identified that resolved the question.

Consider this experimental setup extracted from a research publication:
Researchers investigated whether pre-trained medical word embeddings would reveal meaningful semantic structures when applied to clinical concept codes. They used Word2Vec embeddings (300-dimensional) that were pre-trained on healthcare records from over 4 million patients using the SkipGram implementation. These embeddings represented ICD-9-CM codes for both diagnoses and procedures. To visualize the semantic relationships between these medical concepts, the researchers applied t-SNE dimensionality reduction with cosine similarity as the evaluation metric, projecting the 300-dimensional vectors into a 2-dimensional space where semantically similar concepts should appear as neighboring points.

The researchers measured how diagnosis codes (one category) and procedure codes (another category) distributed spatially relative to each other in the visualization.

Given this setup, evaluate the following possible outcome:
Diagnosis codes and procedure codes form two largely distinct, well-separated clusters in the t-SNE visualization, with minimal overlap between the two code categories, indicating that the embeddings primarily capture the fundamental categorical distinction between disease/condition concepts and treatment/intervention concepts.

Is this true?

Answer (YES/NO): NO